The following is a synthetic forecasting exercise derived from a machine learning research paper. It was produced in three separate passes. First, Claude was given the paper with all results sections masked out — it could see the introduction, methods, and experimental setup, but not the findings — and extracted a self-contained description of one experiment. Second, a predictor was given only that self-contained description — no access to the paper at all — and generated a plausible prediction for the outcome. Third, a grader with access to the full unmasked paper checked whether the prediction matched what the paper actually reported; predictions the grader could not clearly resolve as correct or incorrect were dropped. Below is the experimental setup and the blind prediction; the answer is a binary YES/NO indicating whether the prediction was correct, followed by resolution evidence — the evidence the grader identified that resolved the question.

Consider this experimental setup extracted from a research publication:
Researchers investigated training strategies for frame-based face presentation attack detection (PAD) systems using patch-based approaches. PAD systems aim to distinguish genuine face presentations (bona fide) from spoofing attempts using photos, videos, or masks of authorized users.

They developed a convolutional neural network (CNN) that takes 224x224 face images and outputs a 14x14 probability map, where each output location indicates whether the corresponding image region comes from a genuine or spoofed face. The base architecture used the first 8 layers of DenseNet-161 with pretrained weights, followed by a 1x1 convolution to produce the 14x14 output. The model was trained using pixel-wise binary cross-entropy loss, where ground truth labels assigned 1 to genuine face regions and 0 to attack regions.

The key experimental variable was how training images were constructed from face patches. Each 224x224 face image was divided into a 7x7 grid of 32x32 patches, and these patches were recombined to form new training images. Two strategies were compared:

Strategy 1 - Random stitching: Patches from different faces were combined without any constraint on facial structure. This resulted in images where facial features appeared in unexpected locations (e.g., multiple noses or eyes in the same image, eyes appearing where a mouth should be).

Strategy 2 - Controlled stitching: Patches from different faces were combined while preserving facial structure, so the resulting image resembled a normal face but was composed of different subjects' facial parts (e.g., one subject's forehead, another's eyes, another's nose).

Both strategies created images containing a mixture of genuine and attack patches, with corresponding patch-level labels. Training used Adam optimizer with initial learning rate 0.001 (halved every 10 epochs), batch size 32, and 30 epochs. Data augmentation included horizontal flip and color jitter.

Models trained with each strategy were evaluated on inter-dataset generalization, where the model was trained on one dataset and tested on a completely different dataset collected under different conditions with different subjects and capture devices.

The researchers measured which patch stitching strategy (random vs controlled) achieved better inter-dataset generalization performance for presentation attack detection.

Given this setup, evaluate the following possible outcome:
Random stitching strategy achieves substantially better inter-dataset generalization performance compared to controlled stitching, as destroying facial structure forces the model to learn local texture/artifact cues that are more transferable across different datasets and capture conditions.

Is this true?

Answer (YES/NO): YES